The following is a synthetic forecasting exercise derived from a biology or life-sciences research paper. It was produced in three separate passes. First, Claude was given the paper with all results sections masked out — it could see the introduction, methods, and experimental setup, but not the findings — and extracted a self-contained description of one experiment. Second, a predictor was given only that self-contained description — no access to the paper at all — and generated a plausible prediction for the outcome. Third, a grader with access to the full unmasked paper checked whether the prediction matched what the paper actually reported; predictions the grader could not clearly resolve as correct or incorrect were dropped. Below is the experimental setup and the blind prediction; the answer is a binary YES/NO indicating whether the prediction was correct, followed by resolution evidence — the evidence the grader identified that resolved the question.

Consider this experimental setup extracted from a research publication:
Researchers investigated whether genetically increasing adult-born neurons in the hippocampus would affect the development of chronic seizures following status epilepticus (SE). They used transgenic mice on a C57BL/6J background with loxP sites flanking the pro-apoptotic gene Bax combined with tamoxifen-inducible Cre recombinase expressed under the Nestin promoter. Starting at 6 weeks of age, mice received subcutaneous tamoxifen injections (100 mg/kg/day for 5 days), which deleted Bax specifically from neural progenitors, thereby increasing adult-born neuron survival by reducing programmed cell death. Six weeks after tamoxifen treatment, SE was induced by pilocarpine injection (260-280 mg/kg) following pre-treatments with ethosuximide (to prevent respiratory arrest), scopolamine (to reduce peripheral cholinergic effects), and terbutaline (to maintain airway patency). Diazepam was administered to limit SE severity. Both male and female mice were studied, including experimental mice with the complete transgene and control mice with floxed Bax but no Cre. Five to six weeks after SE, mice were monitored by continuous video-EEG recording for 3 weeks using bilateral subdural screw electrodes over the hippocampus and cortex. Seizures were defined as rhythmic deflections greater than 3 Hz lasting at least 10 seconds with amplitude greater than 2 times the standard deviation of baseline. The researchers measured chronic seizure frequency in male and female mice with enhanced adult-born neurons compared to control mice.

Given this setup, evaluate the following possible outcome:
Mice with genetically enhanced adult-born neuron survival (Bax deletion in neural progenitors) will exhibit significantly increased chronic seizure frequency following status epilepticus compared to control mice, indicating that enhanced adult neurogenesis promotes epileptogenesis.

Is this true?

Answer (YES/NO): NO